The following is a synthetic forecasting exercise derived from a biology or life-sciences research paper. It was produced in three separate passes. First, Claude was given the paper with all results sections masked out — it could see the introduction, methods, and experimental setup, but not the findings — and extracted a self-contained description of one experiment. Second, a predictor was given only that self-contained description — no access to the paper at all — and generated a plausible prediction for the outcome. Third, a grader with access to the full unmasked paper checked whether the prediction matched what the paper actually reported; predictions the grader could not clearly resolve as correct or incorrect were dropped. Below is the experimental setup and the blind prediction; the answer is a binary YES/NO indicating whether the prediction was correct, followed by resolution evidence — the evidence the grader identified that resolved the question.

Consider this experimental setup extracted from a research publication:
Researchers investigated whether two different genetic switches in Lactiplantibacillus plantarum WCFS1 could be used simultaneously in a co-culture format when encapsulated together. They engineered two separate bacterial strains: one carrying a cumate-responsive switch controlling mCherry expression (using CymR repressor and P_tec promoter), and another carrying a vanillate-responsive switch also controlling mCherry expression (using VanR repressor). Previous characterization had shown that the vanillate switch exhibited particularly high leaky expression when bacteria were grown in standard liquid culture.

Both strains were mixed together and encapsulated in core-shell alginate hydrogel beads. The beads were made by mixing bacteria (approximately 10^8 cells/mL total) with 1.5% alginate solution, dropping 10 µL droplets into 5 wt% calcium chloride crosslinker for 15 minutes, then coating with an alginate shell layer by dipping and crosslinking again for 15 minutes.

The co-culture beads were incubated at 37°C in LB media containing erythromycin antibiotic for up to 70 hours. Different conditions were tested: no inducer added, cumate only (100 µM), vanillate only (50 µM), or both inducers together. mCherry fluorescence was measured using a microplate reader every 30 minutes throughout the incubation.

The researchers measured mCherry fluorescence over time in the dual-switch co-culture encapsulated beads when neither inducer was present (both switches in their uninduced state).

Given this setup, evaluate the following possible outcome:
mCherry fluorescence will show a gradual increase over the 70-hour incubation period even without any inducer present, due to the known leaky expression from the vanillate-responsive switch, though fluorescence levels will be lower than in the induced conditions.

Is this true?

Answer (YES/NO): NO